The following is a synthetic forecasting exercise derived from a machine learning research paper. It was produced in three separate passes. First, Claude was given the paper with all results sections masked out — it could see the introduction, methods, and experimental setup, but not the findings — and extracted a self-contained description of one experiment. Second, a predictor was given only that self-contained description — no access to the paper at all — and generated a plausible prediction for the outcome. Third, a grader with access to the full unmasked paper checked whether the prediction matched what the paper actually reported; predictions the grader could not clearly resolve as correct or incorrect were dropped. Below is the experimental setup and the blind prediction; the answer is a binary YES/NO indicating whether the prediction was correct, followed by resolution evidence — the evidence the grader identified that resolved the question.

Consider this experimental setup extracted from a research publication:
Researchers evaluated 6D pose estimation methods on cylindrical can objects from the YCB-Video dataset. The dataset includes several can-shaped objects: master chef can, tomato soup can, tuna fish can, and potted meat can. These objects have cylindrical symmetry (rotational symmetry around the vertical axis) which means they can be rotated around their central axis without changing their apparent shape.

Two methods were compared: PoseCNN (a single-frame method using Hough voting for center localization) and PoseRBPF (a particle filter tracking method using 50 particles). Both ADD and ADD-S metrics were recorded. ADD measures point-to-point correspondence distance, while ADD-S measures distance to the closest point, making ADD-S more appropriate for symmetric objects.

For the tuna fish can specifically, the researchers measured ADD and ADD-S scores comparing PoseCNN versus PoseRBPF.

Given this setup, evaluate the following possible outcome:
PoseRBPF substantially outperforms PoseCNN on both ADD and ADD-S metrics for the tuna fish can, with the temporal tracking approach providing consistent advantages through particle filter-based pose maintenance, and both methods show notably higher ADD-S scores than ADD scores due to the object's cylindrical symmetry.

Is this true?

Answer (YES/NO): NO